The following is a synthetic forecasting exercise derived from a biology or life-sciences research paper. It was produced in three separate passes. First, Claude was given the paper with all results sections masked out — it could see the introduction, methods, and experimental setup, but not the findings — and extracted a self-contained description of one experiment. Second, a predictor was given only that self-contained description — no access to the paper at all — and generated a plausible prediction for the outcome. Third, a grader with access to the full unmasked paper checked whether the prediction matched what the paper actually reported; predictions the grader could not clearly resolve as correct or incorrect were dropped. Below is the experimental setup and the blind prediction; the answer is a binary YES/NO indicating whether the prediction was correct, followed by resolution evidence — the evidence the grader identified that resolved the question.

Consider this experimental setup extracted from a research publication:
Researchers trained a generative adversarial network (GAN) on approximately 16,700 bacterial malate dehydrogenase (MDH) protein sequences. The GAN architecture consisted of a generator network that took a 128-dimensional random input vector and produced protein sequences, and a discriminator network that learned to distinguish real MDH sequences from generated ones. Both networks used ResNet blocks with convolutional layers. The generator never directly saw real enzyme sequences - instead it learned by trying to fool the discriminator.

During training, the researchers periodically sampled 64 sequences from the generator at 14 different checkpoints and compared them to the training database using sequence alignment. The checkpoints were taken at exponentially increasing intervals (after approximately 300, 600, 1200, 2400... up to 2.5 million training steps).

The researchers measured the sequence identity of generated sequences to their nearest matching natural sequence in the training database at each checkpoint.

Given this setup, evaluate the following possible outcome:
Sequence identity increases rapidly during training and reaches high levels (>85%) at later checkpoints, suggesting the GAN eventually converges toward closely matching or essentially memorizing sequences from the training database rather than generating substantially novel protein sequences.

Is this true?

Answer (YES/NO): NO